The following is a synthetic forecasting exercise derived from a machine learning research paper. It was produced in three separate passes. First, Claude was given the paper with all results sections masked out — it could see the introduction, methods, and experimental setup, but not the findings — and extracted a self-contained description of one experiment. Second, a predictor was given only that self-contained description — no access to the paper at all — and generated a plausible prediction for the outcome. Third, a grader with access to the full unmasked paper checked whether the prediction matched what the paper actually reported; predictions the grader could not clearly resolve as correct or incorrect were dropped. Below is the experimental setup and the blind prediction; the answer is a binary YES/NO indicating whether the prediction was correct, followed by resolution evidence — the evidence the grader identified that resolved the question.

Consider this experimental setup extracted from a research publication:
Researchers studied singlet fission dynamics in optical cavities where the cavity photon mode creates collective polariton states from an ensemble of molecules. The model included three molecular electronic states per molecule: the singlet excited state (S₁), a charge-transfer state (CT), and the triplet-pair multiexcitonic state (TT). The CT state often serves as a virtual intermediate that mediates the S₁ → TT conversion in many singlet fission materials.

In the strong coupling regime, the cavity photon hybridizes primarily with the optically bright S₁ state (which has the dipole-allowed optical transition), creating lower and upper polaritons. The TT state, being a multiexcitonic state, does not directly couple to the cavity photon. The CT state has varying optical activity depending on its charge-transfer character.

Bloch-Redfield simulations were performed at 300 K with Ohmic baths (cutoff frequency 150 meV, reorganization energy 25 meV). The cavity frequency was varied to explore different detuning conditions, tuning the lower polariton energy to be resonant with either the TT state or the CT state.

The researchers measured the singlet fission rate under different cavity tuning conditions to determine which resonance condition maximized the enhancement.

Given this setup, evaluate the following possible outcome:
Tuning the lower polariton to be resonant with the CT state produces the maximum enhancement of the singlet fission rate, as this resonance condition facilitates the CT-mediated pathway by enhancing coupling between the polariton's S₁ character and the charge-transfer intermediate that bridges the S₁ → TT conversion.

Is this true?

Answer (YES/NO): NO